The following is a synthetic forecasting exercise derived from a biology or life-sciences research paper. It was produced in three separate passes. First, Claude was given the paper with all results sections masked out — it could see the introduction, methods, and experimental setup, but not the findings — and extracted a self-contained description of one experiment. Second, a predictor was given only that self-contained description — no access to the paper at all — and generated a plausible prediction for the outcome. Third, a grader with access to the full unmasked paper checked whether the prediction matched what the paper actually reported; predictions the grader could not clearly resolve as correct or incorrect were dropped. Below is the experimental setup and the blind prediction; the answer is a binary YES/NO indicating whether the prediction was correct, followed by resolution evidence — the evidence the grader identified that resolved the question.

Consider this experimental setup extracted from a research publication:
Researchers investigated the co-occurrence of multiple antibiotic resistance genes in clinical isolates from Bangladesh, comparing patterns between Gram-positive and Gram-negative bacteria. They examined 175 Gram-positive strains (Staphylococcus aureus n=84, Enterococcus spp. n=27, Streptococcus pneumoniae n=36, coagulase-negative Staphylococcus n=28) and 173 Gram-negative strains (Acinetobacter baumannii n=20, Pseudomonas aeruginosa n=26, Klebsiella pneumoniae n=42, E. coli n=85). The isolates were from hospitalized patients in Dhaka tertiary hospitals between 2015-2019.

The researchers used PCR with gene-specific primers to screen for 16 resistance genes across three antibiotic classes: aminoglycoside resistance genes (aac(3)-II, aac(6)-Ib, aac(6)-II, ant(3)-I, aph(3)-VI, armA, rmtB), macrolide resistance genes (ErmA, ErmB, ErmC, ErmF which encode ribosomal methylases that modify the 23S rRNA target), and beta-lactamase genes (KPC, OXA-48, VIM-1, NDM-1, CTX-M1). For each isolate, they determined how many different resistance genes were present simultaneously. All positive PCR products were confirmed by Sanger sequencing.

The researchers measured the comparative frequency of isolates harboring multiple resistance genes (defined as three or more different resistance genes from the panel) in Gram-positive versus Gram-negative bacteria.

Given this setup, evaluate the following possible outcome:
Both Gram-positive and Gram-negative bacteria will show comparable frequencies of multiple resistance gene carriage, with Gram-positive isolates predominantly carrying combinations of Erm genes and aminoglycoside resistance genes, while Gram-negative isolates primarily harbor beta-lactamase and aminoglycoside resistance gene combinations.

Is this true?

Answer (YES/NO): NO